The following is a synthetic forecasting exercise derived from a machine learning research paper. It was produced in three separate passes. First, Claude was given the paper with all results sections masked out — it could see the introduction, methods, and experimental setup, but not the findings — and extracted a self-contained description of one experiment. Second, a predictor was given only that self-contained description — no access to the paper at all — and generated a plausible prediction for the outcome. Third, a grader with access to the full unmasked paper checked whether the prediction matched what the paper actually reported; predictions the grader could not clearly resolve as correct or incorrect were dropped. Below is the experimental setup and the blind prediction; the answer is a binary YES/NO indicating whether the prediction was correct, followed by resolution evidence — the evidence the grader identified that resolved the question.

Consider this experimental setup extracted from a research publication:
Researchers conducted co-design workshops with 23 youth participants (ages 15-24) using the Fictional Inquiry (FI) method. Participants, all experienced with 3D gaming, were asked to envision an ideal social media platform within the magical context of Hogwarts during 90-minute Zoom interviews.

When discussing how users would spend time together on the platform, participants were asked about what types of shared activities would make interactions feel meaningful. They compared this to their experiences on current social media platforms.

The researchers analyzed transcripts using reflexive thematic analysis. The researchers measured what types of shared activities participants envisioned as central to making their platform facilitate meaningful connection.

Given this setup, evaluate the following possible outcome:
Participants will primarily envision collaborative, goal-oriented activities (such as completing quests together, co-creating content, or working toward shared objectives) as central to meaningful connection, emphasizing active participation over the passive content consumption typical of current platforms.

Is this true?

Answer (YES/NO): NO